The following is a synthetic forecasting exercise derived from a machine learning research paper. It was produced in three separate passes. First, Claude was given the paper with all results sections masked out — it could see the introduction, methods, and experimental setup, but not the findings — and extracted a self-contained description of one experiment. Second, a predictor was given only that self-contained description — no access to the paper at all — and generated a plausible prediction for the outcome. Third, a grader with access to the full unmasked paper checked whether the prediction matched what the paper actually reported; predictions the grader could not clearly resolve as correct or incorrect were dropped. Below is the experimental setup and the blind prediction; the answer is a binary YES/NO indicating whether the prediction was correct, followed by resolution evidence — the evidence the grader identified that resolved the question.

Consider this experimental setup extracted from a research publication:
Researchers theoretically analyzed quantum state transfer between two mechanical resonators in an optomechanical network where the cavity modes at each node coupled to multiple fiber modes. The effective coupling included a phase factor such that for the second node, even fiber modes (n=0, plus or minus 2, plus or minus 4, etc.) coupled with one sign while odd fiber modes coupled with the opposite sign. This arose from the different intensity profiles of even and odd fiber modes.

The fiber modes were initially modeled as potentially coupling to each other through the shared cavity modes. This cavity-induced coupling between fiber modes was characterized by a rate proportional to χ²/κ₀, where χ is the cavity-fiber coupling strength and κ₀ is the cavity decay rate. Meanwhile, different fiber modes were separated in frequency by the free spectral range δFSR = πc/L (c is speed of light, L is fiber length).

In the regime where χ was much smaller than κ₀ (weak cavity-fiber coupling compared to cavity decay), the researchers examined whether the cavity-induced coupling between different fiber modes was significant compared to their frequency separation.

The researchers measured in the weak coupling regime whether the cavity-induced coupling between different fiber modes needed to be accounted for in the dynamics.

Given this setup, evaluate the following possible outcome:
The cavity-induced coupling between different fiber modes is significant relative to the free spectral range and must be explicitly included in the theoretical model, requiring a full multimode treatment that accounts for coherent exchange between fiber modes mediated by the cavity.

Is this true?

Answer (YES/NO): NO